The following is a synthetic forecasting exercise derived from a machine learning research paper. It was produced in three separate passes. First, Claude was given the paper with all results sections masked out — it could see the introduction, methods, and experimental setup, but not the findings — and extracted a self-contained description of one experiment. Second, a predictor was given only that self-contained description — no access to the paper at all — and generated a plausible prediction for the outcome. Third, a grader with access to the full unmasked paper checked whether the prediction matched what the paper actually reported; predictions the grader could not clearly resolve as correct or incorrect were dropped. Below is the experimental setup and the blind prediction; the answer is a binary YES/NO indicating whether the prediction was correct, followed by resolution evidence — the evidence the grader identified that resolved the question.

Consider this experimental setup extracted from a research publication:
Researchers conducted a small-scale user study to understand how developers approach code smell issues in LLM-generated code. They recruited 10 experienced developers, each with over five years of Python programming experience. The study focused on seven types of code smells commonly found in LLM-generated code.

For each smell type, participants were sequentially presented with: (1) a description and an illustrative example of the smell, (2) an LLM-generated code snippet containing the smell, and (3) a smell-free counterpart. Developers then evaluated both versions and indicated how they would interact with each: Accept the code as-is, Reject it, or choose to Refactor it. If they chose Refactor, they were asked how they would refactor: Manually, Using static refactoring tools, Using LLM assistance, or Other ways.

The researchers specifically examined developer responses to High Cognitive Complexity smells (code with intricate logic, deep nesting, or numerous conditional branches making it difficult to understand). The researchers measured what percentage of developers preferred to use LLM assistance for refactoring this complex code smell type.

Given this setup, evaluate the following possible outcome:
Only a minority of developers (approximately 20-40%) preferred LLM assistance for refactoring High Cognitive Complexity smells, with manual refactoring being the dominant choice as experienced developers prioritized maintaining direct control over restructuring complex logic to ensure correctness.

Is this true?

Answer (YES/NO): NO